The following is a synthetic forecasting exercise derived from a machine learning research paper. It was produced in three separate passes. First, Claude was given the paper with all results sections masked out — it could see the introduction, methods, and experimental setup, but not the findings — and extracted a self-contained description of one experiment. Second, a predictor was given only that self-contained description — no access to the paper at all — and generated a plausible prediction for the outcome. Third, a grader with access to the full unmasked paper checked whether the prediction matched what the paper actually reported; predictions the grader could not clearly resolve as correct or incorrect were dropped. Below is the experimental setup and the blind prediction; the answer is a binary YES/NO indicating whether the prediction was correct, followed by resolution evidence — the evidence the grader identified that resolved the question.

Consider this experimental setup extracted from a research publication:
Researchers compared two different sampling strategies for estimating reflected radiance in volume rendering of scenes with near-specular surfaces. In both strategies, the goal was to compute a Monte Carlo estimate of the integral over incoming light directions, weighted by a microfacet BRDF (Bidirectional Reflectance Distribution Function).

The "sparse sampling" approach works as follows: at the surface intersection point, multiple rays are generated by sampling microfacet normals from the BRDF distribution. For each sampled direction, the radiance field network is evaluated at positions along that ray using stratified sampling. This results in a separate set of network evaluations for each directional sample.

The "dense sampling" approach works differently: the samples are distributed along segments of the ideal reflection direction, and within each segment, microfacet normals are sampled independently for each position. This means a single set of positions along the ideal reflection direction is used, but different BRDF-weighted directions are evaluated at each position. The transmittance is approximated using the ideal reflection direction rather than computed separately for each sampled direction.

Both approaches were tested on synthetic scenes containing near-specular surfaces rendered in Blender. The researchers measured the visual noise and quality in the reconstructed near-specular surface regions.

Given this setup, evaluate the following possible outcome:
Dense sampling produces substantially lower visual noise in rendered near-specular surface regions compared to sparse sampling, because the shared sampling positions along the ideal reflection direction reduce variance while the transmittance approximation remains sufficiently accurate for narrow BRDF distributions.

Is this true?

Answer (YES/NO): YES